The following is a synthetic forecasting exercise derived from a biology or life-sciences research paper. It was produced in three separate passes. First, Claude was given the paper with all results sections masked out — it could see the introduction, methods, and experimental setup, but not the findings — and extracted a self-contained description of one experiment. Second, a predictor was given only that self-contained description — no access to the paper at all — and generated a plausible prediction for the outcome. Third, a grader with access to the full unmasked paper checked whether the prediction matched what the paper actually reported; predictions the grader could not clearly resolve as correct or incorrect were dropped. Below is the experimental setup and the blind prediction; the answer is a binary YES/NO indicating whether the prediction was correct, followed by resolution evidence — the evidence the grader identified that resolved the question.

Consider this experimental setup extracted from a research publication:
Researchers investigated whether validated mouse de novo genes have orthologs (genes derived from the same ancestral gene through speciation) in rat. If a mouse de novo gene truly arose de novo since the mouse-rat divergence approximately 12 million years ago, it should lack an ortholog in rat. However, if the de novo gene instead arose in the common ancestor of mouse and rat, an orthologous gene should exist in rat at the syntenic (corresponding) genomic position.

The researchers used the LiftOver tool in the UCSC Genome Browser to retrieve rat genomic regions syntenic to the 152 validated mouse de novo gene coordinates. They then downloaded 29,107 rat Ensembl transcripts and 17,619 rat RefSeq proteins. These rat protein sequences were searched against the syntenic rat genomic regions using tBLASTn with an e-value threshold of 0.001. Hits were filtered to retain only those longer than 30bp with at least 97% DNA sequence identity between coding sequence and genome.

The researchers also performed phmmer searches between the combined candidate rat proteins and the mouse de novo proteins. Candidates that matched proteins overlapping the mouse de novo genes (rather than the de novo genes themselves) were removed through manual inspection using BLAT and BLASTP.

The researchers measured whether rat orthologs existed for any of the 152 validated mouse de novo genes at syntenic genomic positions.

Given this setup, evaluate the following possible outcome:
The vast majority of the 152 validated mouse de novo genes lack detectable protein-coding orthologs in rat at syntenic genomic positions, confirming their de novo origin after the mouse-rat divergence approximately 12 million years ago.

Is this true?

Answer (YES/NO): YES